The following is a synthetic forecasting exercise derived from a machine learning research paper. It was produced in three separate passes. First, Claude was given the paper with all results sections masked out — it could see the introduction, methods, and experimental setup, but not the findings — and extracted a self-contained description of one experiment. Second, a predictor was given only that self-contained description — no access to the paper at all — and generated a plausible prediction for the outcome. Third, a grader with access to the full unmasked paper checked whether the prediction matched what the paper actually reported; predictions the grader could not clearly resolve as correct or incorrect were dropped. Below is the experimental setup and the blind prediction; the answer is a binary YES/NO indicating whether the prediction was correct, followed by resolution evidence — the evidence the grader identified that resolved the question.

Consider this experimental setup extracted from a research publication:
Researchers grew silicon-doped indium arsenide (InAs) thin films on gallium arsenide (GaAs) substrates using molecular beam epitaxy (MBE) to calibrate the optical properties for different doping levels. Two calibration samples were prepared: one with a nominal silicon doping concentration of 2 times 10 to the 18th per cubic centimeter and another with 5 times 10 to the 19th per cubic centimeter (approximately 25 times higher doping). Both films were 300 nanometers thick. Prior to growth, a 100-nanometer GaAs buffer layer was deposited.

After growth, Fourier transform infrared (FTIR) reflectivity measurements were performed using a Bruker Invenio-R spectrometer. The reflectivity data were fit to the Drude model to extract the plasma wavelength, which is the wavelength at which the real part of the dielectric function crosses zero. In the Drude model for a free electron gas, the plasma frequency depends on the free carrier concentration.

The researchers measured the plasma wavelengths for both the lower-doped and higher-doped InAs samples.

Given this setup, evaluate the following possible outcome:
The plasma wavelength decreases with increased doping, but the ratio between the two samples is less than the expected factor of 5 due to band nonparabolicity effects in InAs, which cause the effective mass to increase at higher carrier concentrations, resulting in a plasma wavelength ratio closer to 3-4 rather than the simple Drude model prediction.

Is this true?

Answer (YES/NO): NO